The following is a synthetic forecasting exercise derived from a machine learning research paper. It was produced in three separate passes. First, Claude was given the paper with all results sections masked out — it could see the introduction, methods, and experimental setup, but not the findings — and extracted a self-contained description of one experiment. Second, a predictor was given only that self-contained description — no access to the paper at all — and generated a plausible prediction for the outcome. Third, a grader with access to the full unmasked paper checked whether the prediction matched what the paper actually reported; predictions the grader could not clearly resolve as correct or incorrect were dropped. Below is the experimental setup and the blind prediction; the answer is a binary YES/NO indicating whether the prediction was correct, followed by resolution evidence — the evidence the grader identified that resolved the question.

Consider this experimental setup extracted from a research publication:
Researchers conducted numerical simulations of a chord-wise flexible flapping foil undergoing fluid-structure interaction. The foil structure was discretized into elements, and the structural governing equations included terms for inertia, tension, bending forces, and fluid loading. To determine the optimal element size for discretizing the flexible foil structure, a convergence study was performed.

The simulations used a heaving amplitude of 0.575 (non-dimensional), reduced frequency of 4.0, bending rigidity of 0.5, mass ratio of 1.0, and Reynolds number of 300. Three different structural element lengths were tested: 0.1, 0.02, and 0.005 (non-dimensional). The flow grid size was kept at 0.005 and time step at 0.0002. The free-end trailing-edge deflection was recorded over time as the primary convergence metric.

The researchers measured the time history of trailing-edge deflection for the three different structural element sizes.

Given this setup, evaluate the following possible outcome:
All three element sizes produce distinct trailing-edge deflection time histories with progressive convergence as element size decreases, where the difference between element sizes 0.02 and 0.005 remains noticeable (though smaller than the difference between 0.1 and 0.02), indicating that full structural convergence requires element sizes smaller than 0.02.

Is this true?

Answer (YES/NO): NO